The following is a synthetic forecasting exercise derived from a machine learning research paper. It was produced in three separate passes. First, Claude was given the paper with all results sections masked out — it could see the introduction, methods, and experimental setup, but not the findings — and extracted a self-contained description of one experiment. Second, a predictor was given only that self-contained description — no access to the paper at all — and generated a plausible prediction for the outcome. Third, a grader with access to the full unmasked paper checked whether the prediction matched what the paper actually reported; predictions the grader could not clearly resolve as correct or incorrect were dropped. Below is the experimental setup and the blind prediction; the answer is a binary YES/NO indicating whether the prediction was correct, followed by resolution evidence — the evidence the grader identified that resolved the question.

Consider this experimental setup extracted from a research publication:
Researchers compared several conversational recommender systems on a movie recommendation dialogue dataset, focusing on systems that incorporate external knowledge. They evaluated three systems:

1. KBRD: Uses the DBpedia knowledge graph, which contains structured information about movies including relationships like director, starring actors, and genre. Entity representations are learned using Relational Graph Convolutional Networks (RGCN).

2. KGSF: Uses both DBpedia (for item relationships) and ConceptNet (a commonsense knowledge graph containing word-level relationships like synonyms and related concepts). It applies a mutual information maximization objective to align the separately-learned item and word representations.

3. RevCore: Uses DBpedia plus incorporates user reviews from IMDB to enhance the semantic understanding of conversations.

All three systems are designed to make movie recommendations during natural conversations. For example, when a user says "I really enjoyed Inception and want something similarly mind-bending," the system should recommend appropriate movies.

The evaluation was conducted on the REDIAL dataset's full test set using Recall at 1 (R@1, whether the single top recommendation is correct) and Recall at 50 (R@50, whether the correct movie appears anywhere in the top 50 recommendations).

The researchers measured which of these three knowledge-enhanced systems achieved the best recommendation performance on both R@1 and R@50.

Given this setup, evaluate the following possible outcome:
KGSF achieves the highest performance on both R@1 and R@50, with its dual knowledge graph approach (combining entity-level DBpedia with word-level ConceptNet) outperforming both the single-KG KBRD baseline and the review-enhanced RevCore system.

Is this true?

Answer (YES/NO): NO